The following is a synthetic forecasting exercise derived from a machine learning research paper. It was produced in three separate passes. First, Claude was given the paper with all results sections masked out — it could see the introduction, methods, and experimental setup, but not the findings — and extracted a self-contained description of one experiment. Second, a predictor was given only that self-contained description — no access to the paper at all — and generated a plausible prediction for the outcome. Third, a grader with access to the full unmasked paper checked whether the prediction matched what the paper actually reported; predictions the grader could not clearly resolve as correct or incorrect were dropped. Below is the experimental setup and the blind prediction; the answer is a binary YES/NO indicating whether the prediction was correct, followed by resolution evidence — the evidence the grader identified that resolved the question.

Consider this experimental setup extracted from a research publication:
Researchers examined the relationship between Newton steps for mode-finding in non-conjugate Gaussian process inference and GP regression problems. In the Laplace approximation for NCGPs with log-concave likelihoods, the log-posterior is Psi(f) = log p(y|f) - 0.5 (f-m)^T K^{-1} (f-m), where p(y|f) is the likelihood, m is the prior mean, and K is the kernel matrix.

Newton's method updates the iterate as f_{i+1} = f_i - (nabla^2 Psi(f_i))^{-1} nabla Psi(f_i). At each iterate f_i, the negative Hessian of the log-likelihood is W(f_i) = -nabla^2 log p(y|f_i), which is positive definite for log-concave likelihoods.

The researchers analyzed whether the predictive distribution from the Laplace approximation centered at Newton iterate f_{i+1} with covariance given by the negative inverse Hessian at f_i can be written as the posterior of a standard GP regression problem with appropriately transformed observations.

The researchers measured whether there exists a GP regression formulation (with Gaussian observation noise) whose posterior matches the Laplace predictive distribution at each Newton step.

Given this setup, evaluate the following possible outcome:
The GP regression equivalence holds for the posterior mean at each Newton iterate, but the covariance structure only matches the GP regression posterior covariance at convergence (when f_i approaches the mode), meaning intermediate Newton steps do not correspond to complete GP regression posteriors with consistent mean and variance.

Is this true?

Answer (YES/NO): NO